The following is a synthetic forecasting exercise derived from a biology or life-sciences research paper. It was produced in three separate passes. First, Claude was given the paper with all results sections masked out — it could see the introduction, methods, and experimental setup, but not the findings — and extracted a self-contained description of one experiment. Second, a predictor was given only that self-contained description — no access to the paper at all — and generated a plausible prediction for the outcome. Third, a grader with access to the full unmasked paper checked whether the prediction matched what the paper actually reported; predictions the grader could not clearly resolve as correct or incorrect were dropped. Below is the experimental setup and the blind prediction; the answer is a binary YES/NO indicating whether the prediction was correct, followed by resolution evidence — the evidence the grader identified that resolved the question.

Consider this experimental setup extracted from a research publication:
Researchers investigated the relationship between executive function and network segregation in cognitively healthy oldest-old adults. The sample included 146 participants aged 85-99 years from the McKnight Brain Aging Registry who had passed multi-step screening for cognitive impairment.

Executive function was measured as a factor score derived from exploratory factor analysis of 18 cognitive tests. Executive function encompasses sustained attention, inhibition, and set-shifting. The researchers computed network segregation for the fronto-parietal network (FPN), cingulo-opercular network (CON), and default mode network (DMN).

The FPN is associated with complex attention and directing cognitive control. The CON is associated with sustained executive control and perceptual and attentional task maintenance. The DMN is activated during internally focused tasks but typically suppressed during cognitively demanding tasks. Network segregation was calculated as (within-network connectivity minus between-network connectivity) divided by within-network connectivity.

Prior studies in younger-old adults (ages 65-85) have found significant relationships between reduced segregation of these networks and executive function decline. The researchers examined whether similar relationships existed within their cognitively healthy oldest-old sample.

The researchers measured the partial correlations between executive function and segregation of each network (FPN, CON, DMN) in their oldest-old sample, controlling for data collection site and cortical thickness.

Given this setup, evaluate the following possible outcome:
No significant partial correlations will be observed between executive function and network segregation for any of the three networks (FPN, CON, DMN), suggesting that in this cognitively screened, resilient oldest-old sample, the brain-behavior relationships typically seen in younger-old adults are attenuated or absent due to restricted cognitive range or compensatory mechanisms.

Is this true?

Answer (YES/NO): YES